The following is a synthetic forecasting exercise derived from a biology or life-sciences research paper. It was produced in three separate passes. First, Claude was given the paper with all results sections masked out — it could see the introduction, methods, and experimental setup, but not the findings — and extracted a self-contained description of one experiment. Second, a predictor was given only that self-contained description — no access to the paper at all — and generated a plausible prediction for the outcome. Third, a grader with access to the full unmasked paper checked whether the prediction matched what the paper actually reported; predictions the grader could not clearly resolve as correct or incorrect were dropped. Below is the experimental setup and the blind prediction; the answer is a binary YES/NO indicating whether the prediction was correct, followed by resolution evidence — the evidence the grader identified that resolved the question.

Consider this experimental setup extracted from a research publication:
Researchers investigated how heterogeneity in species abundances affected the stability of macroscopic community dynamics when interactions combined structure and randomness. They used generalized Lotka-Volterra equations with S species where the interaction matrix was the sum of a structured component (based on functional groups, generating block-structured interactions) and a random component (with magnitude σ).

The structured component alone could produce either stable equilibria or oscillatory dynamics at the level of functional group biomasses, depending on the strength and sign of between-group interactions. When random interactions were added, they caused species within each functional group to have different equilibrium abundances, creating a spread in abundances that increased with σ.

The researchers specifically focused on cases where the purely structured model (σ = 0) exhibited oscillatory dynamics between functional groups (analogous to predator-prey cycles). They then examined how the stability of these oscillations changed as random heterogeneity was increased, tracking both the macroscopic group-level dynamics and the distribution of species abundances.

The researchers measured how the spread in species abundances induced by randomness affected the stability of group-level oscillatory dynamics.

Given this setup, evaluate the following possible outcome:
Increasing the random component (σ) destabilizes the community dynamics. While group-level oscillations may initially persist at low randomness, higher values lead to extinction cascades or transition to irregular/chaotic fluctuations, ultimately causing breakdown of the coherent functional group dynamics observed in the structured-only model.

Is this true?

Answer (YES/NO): NO